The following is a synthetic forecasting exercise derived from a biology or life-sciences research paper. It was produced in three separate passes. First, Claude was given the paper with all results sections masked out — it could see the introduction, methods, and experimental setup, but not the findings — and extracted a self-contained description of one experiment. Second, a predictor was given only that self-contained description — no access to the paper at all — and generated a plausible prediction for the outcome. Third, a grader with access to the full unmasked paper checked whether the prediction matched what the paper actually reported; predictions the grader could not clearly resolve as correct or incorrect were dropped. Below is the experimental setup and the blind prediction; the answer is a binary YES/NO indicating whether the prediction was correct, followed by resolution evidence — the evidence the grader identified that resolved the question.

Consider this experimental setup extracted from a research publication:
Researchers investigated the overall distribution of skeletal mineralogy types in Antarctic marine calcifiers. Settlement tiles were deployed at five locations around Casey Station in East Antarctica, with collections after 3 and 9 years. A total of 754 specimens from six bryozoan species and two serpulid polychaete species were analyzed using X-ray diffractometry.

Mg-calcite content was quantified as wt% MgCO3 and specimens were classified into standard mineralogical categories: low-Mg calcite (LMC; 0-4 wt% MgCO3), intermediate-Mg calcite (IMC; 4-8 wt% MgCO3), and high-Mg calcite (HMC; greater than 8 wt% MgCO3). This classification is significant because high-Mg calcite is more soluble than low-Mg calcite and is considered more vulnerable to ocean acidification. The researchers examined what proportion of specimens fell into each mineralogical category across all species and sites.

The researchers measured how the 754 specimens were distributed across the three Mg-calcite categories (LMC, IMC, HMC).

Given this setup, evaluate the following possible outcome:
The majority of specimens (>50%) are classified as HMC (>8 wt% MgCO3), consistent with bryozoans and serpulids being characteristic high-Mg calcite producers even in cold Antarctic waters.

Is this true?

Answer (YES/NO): NO